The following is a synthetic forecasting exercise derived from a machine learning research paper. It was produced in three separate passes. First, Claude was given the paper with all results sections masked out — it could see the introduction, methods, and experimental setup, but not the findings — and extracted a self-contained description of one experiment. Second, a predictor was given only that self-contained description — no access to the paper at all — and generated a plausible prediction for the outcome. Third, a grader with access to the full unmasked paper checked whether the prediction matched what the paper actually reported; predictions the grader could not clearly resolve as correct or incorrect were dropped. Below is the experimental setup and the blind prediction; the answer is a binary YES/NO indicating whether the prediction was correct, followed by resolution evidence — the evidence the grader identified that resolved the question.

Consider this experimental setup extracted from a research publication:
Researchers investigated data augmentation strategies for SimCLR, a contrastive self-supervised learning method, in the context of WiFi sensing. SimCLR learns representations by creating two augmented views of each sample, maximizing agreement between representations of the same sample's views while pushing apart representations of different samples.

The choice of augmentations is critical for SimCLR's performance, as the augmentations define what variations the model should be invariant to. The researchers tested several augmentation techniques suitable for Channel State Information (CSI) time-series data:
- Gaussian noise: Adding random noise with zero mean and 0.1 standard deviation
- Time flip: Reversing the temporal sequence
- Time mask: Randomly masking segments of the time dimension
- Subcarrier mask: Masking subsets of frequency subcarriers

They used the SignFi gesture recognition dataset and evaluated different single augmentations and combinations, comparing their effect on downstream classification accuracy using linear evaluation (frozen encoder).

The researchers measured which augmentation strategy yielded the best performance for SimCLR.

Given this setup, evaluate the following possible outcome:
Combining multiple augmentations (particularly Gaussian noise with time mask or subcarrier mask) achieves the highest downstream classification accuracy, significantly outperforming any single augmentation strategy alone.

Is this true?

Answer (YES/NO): NO